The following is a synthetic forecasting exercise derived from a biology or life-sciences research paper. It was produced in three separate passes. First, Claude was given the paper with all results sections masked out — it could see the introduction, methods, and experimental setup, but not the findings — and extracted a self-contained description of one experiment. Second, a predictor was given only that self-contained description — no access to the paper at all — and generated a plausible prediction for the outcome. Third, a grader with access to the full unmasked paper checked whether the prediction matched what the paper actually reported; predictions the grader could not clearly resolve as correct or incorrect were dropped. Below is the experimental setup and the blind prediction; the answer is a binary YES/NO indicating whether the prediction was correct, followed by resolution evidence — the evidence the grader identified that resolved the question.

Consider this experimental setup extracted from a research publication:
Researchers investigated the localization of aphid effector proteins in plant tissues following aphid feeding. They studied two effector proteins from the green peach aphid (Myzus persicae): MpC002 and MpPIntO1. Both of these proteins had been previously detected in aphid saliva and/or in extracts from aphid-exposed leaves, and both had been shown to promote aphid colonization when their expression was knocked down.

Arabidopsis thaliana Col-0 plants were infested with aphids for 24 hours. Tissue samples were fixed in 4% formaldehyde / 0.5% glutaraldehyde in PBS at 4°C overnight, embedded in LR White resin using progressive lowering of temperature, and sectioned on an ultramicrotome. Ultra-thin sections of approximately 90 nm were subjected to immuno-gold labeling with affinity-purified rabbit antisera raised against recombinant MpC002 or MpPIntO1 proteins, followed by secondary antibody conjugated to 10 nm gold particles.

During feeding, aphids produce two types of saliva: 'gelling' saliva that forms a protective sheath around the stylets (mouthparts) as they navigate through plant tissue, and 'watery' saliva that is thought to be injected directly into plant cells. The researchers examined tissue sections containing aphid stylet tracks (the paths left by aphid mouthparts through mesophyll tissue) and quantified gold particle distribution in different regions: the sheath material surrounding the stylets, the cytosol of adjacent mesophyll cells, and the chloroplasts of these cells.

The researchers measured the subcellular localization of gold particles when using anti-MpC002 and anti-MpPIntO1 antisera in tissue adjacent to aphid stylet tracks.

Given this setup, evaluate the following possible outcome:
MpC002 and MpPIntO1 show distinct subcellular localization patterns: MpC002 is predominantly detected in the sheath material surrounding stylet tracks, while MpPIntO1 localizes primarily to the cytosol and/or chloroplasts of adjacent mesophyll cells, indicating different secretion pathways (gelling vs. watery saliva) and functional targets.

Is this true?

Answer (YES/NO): NO